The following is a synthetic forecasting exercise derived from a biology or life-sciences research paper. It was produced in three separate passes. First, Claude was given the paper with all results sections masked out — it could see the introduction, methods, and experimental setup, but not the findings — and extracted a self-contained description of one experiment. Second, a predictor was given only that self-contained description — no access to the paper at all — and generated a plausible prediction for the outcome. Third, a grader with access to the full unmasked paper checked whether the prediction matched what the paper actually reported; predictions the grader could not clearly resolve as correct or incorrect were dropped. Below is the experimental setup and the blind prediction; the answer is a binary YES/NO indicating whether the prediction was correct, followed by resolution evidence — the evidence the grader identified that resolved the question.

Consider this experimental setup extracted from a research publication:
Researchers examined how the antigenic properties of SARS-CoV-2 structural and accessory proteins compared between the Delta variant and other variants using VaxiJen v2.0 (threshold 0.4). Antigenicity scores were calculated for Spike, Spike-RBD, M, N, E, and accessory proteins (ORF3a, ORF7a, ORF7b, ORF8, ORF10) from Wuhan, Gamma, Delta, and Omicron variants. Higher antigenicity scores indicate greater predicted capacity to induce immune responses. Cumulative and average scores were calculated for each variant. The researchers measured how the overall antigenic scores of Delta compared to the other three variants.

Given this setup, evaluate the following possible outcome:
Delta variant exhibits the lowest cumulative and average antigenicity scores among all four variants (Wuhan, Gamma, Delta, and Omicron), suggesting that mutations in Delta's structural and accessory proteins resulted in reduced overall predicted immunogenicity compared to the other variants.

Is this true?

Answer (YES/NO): YES